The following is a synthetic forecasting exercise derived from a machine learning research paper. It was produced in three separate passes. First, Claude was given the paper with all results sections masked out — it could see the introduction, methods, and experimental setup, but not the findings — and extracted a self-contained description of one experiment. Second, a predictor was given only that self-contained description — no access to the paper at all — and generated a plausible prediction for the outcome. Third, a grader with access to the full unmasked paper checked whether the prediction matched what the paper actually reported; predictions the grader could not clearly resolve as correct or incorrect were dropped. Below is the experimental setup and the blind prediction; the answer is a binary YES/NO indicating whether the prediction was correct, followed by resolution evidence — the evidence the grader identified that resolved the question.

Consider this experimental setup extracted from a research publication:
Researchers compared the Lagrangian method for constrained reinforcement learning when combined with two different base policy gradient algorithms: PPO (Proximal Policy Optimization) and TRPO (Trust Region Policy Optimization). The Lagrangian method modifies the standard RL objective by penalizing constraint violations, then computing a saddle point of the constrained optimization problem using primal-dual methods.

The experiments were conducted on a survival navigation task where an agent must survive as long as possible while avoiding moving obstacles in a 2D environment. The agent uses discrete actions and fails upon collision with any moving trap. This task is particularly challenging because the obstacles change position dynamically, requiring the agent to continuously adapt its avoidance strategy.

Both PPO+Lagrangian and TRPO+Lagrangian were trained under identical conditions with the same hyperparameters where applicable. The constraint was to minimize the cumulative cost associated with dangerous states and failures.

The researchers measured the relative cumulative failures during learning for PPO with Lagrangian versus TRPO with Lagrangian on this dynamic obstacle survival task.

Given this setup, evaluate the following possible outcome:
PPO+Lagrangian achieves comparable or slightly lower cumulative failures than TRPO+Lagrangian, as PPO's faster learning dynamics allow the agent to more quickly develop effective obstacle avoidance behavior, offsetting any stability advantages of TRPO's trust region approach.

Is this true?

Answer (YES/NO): NO